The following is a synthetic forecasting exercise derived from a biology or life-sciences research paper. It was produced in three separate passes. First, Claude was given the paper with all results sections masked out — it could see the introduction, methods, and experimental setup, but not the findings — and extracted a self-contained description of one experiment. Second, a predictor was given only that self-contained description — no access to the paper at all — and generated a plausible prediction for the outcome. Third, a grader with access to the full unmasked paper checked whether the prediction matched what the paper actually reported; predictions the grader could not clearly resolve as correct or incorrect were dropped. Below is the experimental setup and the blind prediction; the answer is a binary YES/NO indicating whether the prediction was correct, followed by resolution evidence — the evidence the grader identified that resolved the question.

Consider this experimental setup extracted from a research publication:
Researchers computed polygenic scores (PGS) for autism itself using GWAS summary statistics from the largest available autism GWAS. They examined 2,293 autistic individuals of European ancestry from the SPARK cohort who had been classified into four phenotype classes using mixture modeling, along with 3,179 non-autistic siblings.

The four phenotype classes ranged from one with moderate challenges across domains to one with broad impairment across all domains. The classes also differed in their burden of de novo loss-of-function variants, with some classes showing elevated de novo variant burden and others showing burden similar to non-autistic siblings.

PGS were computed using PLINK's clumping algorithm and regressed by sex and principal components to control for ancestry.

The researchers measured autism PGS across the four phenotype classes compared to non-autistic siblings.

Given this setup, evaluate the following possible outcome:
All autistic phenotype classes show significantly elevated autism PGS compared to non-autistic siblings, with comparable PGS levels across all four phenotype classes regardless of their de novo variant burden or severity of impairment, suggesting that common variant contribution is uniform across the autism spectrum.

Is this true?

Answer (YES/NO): NO